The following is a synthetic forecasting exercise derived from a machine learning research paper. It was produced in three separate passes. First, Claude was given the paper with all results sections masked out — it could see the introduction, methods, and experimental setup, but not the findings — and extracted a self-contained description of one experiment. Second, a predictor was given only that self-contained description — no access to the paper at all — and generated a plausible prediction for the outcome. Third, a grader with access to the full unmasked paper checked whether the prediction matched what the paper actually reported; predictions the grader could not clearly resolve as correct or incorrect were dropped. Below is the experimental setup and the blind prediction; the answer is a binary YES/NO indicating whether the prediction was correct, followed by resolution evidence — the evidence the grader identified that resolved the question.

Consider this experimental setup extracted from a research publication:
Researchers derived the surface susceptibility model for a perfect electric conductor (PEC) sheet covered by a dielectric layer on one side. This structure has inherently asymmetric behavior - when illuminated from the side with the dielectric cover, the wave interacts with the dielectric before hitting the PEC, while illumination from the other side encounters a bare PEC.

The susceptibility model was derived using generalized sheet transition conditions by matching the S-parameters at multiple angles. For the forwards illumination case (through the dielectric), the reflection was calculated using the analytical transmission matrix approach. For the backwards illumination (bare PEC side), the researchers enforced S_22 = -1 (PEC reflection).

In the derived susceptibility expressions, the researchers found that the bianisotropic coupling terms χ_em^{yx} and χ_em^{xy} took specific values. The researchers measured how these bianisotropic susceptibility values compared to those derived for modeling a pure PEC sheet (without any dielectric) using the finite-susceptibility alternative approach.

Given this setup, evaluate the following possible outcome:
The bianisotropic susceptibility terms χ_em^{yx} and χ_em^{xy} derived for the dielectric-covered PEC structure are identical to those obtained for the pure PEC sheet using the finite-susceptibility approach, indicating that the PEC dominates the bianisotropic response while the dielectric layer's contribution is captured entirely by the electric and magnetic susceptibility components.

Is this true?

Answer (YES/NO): YES